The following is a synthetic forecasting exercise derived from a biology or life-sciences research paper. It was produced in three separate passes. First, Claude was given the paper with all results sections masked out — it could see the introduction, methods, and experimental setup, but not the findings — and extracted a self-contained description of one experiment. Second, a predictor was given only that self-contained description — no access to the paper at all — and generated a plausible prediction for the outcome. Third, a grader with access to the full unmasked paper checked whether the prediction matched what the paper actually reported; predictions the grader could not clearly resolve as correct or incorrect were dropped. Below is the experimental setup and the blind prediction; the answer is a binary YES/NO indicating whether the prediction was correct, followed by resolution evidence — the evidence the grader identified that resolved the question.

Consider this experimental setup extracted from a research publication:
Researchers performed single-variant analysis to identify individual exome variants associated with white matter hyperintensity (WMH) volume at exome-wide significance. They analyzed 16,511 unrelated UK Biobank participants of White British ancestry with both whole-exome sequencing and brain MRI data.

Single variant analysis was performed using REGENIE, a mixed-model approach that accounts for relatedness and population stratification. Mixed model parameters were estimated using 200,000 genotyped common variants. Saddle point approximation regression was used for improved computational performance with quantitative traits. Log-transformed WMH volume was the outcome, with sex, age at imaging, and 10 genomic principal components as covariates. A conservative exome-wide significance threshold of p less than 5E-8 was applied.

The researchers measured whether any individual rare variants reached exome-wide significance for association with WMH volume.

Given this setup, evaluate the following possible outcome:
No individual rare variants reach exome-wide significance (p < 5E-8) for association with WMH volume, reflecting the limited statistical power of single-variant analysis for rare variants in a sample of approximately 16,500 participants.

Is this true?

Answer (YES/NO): NO